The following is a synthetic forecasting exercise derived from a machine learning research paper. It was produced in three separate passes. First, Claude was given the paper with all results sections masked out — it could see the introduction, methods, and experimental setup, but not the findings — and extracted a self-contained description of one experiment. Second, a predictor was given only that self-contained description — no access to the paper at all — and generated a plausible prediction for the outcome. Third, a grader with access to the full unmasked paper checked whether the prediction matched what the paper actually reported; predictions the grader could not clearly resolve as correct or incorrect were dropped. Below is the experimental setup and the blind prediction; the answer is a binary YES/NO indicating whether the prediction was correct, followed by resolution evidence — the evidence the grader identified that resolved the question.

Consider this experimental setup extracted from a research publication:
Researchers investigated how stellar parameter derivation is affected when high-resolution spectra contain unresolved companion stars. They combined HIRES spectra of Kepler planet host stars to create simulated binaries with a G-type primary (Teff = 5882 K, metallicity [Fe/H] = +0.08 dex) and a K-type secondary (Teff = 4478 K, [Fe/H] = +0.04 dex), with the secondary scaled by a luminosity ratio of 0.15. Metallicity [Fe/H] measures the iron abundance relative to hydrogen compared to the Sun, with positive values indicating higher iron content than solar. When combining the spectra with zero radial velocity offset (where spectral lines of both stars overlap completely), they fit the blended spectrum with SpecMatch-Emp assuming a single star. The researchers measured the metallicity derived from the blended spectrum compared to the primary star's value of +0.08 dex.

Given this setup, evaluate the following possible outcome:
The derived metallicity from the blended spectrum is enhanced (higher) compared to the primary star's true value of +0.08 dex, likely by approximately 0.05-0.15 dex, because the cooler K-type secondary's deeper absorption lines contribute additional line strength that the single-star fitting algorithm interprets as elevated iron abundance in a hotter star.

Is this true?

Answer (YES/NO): NO